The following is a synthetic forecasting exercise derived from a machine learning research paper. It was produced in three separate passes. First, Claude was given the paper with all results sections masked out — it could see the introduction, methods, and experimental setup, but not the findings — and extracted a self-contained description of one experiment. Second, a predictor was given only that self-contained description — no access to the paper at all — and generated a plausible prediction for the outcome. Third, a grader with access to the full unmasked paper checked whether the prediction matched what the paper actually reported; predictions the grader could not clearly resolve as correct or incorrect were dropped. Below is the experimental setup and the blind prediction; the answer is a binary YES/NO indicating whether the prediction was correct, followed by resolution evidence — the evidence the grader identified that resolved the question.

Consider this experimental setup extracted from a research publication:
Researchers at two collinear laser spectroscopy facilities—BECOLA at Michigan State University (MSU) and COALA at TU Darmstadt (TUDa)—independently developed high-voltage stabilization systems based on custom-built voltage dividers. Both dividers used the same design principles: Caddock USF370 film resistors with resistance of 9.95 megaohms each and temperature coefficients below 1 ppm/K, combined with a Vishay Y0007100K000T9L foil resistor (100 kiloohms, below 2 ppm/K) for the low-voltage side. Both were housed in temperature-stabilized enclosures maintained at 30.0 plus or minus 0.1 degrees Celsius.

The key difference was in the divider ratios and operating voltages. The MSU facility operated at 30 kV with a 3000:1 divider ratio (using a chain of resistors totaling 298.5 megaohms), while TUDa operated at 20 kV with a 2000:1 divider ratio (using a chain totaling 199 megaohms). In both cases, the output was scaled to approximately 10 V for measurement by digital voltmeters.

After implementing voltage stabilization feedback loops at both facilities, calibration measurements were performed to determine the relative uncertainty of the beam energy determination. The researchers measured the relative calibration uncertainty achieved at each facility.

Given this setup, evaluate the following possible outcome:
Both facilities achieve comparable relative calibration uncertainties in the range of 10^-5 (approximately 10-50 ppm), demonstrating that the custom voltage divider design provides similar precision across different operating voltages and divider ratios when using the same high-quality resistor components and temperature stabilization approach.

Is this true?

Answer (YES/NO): NO